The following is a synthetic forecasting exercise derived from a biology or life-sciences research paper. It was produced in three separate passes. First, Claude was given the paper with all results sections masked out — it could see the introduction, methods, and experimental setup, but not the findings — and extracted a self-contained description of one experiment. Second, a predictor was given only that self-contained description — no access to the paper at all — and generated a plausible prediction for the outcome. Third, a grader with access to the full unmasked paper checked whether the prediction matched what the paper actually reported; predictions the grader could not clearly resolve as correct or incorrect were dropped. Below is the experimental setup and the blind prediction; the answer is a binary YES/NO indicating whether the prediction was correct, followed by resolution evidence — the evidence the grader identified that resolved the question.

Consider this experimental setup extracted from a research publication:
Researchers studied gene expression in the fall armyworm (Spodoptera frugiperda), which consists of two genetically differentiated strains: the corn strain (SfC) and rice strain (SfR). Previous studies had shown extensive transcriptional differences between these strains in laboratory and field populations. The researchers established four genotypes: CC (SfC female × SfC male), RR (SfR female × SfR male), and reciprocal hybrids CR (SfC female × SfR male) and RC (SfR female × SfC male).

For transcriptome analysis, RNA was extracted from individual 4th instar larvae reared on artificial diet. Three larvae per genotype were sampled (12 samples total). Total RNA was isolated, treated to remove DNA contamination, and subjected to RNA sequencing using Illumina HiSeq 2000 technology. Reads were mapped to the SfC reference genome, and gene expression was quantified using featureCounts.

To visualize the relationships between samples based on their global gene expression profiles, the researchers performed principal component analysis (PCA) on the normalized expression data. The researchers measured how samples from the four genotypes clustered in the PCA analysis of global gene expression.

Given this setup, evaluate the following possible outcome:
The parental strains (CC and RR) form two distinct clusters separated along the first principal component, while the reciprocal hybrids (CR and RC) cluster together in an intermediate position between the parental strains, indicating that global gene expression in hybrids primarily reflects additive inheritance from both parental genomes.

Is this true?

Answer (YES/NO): NO